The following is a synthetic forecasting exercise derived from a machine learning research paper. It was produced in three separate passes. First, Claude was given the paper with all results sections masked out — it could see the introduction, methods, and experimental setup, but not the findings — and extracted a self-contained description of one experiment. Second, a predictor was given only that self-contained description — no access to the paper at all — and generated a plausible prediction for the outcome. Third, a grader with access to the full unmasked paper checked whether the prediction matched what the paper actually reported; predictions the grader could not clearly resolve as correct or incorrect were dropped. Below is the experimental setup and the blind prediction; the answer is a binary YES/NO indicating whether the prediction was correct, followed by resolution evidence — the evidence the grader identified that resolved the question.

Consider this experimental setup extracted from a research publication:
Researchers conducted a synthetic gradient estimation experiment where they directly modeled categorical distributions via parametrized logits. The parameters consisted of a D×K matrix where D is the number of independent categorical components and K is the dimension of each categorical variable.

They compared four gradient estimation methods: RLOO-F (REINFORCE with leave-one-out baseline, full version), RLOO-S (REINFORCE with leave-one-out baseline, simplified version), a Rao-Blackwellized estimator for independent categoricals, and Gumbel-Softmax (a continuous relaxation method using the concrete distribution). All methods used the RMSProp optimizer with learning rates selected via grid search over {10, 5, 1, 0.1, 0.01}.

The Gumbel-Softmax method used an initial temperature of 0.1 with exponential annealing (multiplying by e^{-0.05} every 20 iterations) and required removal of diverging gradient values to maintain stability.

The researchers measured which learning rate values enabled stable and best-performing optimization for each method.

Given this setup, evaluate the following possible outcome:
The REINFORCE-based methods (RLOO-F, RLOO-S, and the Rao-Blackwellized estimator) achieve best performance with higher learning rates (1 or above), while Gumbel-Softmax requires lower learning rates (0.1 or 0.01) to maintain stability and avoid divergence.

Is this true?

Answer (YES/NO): YES